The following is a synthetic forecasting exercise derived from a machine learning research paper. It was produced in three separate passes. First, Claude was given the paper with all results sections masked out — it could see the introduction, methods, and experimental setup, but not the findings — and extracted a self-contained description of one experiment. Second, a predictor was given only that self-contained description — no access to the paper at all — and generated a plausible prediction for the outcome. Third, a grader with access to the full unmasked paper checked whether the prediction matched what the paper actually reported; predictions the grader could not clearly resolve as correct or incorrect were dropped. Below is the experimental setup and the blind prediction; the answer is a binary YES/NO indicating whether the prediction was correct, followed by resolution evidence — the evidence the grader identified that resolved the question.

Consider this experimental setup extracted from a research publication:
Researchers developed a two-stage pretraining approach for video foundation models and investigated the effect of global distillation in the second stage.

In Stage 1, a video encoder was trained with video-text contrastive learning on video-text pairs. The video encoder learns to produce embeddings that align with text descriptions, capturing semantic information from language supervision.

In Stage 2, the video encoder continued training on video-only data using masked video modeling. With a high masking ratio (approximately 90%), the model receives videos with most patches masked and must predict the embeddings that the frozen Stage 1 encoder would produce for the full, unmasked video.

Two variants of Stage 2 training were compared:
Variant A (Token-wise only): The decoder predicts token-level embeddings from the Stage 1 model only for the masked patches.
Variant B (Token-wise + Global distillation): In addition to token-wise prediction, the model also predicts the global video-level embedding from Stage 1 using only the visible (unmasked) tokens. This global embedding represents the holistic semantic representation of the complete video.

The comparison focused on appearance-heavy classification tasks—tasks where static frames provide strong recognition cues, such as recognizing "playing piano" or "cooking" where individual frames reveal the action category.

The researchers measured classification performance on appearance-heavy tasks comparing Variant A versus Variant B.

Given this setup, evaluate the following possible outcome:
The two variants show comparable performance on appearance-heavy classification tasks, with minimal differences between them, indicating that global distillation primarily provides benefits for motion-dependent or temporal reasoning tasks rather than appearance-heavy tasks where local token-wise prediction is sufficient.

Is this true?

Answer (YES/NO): NO